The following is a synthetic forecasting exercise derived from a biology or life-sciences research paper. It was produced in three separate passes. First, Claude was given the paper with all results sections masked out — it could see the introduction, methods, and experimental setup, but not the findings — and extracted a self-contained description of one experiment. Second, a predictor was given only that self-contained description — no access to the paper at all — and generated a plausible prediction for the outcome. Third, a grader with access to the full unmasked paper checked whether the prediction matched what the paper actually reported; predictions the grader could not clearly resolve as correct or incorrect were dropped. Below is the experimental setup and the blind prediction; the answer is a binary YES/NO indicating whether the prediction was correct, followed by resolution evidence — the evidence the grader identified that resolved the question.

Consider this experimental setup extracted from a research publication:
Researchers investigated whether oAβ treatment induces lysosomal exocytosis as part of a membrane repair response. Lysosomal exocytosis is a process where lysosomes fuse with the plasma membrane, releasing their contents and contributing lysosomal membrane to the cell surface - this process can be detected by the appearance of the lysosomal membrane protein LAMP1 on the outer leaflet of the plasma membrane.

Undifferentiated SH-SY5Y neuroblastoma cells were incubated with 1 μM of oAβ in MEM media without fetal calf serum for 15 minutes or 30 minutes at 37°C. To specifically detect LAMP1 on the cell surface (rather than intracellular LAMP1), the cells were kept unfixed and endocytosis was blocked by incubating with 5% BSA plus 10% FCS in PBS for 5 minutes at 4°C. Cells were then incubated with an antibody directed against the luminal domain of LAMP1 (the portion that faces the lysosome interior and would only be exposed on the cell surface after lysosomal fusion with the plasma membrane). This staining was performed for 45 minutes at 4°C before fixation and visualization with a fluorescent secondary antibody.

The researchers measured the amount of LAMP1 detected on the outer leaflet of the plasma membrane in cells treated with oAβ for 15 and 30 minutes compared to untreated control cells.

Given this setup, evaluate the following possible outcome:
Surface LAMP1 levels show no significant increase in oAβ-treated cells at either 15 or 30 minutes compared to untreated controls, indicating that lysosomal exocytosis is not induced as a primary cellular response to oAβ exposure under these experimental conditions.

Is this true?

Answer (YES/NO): NO